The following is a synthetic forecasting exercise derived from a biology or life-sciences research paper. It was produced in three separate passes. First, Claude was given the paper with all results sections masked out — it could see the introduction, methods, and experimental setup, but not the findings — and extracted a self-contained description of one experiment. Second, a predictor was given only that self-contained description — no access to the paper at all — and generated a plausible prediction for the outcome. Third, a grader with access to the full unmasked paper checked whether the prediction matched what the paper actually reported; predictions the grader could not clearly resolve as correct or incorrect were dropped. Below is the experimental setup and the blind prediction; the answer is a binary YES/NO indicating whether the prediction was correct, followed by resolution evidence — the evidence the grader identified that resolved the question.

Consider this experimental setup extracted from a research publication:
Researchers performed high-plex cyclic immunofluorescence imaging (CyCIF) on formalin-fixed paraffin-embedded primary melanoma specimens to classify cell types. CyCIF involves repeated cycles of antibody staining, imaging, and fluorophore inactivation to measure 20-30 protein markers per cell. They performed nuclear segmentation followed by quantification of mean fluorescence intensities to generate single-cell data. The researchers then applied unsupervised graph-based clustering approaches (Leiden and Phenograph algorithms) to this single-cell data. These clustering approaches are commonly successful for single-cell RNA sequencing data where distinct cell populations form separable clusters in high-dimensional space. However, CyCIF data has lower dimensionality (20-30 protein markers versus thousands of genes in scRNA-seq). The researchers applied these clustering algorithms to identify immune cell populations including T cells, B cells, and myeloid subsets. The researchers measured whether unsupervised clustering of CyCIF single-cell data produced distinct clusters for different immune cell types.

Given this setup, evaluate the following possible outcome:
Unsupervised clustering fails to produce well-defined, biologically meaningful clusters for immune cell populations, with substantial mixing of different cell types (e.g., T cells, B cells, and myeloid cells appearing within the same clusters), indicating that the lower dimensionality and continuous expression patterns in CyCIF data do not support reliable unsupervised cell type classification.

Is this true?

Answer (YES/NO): YES